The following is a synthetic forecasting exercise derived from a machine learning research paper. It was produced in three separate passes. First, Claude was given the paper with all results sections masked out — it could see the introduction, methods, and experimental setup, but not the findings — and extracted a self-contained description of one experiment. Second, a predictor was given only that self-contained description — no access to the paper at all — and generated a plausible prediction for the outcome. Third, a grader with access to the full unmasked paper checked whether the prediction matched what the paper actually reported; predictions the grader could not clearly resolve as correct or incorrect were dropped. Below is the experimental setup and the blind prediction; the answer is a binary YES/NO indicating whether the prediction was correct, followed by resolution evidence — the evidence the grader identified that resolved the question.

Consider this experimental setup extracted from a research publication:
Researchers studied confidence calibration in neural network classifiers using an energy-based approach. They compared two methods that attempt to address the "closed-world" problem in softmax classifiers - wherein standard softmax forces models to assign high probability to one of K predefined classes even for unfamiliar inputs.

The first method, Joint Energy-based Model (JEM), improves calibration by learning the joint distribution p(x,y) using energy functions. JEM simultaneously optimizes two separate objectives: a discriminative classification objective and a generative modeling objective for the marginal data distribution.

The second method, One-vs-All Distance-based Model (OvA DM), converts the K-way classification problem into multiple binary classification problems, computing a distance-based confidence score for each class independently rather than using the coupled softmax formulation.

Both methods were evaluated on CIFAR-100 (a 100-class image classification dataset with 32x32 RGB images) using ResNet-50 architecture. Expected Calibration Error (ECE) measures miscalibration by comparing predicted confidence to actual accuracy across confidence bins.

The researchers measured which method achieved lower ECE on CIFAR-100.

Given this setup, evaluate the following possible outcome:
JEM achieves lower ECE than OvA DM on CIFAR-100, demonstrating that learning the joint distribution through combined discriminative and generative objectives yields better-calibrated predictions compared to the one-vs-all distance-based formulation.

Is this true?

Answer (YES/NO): YES